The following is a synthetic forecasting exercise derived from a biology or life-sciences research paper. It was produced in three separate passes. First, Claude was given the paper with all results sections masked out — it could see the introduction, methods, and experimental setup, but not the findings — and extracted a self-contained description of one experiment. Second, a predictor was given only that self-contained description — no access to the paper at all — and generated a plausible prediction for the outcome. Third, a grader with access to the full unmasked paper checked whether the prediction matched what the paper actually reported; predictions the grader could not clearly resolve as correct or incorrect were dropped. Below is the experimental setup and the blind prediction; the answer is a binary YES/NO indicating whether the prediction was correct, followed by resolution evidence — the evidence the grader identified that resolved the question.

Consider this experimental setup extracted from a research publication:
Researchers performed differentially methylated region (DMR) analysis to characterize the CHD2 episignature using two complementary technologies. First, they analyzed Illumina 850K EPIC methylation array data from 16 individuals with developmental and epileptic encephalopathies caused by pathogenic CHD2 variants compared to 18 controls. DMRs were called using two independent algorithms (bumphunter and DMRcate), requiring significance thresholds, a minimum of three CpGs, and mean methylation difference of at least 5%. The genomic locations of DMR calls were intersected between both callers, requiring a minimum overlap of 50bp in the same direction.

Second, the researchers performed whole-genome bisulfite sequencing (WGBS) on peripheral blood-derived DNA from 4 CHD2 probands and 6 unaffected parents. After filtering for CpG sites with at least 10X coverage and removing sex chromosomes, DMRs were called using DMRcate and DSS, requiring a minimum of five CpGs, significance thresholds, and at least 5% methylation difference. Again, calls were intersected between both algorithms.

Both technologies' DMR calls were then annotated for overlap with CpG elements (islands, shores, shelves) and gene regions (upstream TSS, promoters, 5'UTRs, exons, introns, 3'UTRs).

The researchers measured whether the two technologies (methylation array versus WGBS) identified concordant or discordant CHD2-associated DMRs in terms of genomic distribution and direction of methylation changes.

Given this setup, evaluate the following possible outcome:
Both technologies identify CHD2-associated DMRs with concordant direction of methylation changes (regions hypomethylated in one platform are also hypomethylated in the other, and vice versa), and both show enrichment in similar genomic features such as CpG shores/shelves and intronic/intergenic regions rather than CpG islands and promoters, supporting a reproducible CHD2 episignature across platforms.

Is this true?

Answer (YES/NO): NO